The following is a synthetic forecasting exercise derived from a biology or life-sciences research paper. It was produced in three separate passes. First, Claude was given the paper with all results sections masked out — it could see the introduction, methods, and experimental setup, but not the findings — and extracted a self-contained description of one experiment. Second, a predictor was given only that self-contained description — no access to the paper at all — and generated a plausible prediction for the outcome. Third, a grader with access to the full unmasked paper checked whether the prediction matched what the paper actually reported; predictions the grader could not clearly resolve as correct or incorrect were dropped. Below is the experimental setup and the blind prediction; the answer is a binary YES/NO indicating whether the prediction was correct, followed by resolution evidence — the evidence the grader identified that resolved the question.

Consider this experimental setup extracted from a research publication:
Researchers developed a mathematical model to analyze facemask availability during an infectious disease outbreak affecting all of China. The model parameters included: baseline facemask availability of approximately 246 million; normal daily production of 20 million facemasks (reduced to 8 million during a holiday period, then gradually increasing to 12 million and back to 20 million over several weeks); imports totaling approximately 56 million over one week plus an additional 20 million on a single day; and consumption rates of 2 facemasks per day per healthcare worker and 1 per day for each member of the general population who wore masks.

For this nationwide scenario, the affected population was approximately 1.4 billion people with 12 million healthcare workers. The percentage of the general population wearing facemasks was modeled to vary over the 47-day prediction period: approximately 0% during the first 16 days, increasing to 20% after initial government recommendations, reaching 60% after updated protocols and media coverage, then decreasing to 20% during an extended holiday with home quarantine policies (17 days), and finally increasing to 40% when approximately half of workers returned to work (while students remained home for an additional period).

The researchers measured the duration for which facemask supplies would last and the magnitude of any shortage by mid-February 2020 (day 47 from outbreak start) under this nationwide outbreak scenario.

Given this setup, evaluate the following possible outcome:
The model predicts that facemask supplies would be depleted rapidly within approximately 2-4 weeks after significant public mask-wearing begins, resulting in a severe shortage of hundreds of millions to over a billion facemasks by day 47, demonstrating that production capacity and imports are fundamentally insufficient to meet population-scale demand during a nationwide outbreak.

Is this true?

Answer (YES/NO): NO